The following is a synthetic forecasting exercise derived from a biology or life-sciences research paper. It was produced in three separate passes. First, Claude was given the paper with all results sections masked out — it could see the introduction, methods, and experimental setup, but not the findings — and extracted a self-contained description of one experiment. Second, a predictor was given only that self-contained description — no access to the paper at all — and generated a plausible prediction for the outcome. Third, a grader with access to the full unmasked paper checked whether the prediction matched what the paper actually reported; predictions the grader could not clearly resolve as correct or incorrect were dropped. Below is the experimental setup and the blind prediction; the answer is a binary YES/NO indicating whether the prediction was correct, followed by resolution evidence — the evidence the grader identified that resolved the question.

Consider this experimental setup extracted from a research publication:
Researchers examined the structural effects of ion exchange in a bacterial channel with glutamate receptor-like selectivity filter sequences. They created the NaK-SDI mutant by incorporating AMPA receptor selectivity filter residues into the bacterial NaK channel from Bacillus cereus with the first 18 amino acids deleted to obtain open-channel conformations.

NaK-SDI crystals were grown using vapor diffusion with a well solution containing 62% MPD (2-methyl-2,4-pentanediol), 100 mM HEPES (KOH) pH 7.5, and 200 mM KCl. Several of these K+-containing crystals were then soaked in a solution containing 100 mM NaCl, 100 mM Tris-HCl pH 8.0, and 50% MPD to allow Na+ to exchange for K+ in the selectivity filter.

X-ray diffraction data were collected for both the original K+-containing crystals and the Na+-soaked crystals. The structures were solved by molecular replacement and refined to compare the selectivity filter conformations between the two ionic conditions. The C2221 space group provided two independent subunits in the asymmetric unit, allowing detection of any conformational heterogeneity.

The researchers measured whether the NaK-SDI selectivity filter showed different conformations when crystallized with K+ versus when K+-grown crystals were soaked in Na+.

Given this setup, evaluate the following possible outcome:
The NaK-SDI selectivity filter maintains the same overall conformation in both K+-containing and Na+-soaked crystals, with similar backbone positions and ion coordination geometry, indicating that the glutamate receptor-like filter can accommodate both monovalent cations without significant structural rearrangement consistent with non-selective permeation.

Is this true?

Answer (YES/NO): NO